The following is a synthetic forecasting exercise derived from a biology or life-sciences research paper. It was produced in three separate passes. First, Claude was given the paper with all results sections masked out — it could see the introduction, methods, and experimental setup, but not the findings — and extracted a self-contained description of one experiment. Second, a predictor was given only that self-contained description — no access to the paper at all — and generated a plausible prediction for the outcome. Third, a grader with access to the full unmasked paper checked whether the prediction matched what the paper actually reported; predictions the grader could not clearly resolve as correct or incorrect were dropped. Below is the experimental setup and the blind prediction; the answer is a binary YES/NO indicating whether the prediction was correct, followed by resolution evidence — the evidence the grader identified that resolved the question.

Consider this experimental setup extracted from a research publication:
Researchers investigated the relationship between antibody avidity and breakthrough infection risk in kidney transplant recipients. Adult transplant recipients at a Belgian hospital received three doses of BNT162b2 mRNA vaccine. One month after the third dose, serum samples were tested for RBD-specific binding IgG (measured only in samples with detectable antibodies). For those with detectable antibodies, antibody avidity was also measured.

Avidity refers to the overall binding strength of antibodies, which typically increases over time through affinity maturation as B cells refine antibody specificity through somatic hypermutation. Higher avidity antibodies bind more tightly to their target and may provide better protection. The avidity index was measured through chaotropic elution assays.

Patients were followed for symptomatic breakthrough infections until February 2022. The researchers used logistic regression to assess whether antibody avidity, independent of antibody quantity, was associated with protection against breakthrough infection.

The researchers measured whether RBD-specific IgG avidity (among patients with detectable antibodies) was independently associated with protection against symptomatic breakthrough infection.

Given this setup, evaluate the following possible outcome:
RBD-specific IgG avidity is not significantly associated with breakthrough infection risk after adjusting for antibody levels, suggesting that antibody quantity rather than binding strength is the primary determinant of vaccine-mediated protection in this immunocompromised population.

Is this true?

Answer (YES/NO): NO